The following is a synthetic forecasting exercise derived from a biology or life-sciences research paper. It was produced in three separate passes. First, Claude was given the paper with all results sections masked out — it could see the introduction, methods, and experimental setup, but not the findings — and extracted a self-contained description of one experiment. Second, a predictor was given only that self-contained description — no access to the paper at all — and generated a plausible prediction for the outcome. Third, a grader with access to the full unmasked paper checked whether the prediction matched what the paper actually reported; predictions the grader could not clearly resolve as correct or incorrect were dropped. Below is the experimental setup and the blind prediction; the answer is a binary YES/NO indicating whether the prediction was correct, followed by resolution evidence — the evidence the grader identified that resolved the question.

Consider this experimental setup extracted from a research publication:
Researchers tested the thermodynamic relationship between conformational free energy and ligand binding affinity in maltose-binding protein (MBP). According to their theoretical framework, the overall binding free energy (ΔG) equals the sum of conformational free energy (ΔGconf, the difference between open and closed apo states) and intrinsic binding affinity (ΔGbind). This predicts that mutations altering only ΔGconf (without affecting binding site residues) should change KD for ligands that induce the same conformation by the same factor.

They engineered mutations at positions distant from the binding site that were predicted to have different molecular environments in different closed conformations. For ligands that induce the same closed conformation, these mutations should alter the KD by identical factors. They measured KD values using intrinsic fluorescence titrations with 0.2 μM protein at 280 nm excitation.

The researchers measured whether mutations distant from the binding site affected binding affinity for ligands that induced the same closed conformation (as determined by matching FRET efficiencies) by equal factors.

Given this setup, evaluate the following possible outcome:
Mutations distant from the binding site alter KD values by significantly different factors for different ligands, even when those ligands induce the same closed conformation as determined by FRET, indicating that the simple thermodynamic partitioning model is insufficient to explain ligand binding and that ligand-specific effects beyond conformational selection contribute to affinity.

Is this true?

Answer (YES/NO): NO